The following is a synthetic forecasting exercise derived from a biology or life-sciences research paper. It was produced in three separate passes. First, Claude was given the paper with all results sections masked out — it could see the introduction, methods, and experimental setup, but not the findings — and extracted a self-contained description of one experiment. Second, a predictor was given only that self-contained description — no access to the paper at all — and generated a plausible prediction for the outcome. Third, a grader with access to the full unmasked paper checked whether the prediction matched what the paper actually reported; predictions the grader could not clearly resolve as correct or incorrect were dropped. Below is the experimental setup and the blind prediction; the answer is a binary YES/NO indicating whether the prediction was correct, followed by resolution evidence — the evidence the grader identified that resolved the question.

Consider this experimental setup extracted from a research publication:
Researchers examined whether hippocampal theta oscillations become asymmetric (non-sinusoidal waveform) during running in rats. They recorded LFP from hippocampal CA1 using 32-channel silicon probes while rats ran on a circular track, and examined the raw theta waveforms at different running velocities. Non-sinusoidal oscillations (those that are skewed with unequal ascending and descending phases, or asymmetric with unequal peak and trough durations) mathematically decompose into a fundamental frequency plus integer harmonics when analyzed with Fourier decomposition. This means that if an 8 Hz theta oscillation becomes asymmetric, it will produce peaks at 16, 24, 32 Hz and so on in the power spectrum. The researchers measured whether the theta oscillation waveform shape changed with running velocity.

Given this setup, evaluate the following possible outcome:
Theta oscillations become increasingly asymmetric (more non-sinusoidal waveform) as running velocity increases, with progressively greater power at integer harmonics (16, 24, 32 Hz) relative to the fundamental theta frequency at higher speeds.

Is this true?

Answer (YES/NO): YES